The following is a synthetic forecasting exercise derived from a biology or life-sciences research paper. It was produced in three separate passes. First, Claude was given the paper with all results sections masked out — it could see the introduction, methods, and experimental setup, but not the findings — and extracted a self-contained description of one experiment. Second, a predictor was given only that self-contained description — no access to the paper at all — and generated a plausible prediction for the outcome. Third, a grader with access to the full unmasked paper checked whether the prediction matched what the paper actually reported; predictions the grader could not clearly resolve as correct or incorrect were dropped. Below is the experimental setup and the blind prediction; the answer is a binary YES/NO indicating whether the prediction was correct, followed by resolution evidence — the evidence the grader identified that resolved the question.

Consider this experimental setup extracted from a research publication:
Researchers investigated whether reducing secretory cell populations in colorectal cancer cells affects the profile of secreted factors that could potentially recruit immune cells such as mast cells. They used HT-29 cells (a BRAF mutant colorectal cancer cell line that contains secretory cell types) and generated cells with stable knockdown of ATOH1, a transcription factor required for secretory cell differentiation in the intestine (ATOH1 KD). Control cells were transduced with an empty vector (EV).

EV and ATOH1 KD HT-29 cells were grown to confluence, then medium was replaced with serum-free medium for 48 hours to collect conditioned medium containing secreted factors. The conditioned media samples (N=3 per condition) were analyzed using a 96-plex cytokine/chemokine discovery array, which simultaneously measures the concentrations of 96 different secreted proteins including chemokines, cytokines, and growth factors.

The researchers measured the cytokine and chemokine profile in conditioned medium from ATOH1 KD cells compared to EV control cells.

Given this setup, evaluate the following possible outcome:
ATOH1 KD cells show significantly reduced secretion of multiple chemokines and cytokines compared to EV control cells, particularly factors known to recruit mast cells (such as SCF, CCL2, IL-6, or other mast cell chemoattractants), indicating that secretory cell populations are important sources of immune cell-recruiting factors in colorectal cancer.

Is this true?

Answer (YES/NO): NO